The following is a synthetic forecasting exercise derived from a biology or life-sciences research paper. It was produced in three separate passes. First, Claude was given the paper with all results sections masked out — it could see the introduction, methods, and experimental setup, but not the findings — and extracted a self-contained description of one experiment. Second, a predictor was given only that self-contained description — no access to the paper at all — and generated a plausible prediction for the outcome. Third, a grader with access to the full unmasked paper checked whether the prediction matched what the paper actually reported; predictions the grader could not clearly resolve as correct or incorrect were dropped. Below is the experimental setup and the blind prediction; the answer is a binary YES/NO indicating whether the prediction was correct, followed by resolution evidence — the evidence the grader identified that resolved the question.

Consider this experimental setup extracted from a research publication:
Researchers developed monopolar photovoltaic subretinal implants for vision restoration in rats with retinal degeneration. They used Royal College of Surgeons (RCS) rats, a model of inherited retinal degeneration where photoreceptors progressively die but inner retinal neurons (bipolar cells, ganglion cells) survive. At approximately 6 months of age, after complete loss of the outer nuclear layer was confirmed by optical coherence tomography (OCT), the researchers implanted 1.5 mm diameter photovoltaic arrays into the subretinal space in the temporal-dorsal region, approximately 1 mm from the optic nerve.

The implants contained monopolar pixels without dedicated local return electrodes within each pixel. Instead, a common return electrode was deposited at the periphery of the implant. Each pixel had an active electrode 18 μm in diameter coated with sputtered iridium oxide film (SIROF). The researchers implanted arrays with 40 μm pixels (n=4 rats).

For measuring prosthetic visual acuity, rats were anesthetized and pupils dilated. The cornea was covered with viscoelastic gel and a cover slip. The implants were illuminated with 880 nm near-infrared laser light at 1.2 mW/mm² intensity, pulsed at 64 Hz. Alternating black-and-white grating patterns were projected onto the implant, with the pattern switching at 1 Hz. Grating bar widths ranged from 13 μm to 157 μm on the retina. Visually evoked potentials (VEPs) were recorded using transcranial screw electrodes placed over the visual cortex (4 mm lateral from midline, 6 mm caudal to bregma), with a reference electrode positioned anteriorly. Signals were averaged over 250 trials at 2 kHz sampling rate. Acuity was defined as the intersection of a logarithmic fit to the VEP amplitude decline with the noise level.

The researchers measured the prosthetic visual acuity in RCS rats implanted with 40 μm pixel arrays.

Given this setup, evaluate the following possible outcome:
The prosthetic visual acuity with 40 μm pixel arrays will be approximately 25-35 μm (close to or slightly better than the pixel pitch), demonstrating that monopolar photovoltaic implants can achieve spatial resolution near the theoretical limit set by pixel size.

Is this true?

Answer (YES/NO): YES